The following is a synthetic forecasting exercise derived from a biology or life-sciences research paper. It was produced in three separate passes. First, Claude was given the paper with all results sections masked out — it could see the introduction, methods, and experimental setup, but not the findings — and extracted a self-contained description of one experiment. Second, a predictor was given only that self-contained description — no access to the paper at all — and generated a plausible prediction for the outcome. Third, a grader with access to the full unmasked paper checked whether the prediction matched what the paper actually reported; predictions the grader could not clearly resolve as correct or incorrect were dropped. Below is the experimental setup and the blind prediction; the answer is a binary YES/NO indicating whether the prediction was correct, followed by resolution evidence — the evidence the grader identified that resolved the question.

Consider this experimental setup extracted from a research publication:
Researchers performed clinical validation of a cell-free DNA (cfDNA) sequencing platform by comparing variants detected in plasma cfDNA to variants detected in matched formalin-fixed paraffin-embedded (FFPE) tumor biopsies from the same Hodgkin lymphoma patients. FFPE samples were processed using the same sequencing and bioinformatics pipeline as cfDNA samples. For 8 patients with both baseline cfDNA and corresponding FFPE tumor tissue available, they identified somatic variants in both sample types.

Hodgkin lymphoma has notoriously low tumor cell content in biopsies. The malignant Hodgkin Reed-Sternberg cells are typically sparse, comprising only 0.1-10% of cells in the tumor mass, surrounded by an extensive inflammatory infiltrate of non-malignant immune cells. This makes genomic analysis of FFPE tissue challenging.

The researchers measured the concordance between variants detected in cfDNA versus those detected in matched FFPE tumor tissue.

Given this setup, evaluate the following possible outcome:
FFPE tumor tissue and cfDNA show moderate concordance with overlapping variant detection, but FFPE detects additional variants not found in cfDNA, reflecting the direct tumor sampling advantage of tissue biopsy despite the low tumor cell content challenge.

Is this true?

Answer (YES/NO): NO